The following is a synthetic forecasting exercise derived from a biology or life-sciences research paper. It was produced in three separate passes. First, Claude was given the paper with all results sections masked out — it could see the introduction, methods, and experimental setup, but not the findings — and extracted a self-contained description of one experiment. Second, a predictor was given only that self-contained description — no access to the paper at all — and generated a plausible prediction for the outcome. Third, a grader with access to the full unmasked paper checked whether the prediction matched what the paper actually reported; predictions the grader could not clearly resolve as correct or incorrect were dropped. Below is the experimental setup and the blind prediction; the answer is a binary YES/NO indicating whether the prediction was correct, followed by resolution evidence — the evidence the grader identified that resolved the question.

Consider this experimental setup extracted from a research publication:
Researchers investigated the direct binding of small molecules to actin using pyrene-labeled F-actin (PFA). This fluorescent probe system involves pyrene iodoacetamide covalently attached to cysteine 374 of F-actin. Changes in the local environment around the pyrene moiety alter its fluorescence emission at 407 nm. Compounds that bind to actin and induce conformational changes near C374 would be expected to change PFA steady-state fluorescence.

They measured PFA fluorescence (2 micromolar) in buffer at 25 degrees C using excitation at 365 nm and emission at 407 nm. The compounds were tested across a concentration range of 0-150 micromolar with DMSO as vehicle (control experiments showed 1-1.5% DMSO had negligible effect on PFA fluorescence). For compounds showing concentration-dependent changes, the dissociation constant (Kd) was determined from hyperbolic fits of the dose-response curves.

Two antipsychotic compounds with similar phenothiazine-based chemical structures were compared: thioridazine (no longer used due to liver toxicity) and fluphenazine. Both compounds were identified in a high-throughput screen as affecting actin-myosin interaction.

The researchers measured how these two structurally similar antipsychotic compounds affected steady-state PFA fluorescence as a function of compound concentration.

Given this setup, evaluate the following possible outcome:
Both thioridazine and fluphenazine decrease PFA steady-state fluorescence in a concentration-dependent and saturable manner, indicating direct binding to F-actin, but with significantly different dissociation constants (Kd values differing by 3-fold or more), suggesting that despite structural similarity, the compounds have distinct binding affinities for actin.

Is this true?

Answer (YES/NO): YES